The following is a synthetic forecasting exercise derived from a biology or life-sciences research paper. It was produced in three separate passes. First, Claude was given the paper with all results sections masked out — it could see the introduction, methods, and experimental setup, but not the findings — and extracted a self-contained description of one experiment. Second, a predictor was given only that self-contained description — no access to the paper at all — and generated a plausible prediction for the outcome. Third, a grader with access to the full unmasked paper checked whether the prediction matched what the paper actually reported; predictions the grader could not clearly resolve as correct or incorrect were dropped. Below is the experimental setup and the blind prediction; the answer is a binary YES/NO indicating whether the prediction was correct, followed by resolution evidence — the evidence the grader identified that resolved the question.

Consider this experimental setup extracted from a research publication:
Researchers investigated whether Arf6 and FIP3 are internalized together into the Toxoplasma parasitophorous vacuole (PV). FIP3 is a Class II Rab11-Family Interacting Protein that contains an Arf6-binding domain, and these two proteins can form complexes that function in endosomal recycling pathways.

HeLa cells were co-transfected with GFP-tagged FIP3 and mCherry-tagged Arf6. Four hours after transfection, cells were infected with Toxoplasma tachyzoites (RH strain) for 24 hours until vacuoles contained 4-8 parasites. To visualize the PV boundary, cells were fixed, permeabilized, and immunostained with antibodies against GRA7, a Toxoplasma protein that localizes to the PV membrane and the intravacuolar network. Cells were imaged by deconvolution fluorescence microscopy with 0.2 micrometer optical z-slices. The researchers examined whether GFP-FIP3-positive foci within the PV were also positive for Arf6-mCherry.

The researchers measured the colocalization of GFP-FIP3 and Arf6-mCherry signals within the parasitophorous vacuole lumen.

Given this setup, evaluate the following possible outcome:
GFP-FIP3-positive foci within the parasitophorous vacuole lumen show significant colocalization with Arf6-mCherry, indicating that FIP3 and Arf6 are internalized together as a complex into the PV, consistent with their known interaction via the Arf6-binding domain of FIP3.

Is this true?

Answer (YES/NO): YES